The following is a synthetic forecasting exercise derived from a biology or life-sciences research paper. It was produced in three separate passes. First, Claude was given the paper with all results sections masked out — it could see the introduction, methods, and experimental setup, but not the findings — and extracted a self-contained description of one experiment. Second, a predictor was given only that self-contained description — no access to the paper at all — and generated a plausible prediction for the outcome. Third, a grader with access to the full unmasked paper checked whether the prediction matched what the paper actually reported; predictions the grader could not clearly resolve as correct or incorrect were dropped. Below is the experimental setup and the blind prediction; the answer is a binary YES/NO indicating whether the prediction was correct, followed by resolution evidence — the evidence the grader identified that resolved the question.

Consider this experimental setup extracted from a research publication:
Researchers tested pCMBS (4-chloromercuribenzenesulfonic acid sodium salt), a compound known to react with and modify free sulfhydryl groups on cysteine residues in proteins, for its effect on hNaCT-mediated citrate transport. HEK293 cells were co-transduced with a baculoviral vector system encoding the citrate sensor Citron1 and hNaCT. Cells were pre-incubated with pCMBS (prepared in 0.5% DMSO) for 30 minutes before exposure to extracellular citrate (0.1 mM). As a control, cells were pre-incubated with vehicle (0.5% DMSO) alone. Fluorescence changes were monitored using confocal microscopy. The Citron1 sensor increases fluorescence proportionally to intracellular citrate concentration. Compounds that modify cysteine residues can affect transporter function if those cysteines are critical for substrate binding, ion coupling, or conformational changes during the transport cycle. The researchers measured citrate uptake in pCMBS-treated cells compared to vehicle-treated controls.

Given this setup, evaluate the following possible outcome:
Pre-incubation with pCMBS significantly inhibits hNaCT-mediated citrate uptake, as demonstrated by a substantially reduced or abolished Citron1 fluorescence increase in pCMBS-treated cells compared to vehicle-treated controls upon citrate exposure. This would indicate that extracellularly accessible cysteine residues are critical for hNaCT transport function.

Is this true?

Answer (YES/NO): YES